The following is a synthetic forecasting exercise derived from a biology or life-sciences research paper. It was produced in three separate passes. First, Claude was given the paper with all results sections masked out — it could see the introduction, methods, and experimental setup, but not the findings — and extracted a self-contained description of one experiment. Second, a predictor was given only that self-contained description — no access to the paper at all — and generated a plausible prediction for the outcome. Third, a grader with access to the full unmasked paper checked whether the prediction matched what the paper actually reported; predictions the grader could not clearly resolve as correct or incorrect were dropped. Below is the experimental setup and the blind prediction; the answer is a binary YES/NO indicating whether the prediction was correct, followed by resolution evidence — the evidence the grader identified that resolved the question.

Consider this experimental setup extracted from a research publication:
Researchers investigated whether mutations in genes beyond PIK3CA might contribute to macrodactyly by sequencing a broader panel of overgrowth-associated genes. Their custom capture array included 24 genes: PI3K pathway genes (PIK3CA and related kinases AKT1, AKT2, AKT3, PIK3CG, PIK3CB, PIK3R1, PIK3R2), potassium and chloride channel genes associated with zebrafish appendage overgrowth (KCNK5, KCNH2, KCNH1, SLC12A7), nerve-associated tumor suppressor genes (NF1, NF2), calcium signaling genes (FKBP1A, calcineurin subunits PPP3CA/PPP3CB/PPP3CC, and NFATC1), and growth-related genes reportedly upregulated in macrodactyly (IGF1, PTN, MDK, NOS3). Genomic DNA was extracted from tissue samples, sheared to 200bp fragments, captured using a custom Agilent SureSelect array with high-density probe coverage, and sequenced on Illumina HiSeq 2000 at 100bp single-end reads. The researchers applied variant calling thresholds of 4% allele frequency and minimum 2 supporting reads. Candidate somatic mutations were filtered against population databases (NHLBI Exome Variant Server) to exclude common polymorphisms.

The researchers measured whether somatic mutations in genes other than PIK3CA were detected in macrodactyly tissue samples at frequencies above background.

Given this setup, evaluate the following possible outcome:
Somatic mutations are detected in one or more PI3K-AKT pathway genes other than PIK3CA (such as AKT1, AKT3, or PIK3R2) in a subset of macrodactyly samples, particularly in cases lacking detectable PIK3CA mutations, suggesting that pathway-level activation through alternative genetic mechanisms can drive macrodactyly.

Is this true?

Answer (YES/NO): NO